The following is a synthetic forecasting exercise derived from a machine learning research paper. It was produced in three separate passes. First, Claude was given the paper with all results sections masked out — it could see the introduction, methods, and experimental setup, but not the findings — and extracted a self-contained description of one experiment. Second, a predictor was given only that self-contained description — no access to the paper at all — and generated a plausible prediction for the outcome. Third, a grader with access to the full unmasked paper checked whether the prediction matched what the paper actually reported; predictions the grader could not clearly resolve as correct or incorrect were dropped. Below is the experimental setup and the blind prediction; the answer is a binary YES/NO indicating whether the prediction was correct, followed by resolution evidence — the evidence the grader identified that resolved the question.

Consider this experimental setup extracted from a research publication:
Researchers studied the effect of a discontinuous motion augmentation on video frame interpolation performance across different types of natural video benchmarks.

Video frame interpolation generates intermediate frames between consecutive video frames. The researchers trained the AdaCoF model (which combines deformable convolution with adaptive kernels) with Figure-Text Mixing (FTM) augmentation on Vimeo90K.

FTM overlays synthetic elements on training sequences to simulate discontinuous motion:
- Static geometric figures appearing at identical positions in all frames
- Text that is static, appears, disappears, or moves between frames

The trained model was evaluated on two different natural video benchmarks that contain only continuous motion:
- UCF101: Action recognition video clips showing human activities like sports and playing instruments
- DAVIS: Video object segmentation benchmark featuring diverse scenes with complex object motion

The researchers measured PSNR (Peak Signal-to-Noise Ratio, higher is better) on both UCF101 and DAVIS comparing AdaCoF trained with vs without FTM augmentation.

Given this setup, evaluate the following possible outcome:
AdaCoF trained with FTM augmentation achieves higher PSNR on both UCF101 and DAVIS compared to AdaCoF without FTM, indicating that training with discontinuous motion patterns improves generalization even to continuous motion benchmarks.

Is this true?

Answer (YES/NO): NO